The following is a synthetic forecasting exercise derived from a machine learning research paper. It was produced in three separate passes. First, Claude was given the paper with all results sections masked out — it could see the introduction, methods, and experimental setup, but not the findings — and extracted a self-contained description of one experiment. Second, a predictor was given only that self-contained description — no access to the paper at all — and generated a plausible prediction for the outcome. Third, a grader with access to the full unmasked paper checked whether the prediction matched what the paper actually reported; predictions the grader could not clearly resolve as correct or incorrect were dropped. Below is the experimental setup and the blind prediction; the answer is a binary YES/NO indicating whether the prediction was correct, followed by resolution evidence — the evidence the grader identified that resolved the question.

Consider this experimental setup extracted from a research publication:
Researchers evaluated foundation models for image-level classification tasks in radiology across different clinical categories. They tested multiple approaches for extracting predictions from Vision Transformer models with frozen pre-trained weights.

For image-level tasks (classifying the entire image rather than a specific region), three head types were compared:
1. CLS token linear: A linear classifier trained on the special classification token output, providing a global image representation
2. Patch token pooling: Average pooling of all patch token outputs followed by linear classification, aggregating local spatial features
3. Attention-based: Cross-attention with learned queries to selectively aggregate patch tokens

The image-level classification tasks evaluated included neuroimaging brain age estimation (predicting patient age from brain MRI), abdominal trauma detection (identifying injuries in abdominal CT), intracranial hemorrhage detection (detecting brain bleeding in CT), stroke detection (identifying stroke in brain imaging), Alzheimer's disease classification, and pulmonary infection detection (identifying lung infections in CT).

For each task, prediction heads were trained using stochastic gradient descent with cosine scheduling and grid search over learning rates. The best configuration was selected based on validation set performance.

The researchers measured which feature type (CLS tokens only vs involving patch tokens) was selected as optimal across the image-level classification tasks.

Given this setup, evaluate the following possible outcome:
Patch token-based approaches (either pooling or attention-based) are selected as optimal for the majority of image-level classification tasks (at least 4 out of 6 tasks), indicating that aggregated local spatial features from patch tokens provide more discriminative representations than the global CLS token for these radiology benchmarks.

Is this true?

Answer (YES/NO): NO